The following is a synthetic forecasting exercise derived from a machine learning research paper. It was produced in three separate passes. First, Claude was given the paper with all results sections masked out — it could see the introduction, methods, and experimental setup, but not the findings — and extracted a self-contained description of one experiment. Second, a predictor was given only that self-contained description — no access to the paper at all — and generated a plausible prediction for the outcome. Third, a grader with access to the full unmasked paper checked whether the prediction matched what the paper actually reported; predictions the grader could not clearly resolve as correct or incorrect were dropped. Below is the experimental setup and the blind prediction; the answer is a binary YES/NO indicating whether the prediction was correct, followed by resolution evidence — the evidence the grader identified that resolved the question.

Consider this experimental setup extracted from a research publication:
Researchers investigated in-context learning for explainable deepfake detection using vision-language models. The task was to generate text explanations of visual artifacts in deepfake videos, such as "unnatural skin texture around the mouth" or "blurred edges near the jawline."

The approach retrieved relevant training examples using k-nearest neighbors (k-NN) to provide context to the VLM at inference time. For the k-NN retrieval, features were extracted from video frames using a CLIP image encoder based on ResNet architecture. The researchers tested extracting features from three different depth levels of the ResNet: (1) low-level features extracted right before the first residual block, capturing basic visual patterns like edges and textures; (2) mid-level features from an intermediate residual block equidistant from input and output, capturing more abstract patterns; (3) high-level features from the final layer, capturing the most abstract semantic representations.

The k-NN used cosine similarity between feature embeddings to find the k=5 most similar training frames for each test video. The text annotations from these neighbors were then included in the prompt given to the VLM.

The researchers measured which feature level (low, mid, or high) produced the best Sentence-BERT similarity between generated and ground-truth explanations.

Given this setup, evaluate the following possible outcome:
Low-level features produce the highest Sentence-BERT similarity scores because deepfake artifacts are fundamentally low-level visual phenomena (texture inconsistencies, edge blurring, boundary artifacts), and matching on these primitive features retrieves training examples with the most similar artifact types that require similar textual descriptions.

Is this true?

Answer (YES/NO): NO